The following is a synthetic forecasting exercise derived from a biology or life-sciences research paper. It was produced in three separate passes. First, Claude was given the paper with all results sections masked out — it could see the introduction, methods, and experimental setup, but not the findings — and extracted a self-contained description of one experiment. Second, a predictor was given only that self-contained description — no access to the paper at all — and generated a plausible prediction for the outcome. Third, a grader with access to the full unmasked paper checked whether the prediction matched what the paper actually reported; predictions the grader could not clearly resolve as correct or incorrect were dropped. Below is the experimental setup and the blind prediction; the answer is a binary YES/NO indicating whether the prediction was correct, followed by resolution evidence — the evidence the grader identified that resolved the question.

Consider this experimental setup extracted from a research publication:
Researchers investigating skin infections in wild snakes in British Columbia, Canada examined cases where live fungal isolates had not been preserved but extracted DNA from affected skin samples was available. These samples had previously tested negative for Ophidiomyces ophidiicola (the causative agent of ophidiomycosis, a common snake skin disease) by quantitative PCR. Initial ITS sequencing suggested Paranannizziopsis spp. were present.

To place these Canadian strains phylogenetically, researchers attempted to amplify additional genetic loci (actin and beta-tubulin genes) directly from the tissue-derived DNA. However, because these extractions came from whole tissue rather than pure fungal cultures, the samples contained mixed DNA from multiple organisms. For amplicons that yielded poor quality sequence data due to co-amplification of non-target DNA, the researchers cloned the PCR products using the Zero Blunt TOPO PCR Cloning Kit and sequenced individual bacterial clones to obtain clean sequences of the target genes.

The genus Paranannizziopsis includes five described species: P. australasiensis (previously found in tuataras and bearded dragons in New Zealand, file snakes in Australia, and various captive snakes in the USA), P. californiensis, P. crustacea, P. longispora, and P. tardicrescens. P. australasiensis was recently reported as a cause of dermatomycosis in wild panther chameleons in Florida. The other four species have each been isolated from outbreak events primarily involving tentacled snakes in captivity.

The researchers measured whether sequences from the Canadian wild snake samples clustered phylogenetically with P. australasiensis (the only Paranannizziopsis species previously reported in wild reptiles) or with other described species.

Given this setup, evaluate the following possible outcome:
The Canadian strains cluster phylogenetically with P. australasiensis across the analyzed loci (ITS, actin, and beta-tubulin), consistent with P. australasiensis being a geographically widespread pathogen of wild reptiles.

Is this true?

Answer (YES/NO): NO